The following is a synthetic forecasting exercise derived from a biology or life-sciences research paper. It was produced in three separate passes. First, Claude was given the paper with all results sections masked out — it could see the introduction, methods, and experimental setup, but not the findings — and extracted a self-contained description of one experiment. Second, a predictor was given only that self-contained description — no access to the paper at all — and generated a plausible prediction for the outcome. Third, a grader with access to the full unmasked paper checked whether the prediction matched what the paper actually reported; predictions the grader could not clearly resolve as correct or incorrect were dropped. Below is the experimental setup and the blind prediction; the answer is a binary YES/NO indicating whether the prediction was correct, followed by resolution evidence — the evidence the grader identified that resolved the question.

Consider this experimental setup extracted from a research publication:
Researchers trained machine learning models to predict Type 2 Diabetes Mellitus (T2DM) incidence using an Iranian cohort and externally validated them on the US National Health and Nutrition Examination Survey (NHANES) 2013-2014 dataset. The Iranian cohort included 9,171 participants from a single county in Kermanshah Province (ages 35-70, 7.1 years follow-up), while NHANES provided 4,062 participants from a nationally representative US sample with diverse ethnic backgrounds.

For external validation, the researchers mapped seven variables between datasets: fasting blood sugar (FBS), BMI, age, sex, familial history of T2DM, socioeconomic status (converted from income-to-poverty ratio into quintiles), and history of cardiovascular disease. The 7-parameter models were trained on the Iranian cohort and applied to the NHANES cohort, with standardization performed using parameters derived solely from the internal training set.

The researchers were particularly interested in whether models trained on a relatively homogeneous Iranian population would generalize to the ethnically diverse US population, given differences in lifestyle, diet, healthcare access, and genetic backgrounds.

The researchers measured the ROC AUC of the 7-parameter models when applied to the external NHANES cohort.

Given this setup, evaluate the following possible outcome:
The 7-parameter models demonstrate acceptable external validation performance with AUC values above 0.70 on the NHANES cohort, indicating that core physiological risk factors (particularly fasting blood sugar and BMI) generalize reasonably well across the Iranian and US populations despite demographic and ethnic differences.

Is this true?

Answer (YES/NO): YES